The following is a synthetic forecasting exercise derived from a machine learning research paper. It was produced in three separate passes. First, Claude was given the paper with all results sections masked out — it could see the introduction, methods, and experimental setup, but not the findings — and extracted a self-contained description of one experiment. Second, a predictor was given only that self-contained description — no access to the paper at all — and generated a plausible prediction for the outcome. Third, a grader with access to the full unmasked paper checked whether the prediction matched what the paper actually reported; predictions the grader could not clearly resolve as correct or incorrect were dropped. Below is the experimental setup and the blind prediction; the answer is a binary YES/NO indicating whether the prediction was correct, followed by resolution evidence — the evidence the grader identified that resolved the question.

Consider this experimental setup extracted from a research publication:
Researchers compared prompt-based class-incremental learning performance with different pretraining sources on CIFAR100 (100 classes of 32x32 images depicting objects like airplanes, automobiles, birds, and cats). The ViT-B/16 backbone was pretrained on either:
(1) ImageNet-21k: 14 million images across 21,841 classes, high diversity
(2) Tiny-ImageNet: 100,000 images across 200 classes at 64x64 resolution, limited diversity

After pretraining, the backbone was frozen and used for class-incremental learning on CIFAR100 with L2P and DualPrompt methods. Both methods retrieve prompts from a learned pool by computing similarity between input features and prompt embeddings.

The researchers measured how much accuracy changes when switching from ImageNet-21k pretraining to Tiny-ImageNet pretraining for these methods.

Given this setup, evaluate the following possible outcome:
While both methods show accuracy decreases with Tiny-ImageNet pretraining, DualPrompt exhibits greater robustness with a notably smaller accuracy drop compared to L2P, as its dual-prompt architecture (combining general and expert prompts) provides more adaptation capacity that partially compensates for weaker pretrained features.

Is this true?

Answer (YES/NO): NO